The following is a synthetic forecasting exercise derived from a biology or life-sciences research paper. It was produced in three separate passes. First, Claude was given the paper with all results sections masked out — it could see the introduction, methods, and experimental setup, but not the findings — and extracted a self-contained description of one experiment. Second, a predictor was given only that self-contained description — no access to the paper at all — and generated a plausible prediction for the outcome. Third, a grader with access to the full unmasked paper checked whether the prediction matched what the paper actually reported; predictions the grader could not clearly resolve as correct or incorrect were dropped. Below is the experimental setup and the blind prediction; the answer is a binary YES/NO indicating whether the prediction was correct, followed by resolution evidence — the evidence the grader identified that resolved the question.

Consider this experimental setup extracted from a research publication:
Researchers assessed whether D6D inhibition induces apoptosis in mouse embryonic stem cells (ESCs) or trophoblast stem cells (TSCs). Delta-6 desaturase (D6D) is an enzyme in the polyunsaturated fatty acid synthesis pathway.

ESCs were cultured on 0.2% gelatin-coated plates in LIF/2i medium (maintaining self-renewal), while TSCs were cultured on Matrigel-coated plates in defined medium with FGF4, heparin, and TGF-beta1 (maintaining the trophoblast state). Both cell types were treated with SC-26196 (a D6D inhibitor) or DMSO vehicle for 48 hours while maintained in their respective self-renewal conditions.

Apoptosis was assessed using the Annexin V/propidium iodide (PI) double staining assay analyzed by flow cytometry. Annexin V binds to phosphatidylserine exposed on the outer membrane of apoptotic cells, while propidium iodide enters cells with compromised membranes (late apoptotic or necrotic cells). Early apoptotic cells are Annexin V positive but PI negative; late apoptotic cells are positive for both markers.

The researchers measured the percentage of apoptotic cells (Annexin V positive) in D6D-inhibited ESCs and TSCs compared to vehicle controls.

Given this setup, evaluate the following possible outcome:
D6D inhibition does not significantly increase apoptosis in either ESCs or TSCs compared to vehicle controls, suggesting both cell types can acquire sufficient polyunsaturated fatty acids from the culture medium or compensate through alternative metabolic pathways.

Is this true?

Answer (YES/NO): NO